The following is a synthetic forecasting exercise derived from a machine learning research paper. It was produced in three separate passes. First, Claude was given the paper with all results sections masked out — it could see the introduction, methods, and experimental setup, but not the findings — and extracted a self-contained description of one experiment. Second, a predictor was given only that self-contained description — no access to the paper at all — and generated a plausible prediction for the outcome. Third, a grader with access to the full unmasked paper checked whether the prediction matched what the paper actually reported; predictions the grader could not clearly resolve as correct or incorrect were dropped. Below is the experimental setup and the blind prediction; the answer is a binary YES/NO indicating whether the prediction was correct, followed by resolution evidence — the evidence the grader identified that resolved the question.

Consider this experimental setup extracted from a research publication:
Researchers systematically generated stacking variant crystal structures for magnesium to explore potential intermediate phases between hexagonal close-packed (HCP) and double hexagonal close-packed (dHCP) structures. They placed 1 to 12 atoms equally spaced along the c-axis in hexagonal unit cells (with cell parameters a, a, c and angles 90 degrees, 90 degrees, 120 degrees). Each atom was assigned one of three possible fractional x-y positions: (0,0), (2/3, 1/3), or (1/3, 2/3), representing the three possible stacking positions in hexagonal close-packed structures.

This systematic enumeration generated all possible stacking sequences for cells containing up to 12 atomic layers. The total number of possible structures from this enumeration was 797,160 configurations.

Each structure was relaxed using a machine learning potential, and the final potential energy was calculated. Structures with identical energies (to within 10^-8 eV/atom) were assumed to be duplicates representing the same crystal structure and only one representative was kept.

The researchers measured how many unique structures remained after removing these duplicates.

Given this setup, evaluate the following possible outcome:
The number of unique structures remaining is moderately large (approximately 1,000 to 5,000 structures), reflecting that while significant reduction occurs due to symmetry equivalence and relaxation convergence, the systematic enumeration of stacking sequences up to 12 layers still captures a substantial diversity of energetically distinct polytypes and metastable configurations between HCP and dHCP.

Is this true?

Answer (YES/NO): NO